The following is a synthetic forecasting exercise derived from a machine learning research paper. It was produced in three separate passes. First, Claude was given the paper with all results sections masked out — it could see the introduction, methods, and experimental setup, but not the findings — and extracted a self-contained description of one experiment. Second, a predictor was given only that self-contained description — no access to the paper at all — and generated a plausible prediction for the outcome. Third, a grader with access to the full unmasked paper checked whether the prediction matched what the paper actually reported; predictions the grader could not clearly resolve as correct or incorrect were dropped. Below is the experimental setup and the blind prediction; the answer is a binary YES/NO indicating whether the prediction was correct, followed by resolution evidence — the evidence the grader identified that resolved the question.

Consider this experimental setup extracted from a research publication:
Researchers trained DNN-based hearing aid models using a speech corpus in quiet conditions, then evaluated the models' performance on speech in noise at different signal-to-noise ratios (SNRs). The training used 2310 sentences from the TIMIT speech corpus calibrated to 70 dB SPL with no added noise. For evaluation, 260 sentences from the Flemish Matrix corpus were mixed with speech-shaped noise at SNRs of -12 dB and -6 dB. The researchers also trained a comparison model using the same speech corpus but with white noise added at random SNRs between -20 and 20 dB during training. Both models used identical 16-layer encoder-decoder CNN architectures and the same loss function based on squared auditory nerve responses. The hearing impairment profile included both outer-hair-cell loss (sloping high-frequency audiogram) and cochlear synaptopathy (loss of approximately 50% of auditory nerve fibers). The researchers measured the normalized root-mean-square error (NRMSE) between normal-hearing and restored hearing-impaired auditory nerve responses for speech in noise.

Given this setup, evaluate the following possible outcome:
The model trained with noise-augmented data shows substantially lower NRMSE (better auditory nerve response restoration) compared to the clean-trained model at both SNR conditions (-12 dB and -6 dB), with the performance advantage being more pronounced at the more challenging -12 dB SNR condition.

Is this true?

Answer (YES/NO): NO